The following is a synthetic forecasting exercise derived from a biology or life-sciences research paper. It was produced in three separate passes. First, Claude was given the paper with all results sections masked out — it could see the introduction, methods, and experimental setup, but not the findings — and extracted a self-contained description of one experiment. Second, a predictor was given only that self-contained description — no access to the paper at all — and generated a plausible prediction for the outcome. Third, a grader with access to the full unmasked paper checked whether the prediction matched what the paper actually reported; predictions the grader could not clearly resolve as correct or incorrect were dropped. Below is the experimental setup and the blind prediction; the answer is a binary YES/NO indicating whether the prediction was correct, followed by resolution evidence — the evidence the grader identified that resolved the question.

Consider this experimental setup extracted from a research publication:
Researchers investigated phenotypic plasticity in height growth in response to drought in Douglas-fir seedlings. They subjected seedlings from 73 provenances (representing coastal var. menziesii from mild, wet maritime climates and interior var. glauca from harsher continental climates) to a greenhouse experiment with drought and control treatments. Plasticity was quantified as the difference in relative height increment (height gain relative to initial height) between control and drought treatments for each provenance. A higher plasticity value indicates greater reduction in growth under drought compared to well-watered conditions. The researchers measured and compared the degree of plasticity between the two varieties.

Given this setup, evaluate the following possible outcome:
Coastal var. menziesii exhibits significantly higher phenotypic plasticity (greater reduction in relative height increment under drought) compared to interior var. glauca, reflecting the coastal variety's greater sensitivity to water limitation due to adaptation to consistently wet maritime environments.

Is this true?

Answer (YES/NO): YES